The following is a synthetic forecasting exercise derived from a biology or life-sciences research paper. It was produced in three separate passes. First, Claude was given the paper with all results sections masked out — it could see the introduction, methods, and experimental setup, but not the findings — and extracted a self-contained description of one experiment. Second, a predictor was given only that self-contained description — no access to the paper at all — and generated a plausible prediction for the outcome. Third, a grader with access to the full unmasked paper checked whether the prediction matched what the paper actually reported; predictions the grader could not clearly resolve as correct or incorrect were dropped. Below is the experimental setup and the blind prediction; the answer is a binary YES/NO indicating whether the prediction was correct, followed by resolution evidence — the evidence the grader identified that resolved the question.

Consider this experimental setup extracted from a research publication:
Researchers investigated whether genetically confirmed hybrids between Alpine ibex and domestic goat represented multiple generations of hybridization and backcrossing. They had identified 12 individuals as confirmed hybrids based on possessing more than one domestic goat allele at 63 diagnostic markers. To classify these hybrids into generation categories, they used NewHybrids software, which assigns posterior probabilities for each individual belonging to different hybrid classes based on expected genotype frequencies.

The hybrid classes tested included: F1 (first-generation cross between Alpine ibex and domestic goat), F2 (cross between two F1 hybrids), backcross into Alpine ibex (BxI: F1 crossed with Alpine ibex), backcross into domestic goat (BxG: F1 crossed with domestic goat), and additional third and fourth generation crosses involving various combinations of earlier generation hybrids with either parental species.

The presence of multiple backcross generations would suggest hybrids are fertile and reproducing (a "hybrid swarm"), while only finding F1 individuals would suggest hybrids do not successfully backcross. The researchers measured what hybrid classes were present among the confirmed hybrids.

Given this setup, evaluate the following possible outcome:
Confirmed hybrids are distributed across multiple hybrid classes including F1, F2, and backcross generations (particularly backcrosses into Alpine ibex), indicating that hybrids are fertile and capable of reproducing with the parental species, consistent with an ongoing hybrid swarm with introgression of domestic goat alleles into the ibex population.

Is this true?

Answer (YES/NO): YES